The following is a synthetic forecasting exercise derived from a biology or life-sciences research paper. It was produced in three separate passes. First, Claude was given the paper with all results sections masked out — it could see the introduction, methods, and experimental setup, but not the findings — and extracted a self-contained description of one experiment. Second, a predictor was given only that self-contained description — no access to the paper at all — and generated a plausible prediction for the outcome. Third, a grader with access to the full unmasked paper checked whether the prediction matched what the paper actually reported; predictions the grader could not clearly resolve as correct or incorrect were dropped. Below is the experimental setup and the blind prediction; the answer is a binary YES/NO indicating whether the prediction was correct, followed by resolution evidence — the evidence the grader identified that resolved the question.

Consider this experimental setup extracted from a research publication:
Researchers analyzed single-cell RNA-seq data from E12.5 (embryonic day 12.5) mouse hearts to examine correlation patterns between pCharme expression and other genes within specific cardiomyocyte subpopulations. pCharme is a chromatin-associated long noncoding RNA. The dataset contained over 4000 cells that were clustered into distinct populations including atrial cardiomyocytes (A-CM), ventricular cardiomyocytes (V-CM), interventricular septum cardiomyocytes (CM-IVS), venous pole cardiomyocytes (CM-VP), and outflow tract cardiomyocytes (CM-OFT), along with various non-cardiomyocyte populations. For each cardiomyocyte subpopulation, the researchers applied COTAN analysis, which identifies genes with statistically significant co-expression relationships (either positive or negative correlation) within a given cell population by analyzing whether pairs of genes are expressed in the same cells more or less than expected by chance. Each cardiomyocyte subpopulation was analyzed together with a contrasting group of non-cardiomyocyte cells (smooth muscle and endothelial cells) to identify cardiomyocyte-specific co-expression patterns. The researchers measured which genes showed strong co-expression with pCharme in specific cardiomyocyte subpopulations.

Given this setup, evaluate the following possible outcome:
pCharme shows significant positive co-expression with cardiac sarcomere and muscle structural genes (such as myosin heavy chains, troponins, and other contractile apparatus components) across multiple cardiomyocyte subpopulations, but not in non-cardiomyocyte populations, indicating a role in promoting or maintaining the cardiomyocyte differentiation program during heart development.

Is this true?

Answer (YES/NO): YES